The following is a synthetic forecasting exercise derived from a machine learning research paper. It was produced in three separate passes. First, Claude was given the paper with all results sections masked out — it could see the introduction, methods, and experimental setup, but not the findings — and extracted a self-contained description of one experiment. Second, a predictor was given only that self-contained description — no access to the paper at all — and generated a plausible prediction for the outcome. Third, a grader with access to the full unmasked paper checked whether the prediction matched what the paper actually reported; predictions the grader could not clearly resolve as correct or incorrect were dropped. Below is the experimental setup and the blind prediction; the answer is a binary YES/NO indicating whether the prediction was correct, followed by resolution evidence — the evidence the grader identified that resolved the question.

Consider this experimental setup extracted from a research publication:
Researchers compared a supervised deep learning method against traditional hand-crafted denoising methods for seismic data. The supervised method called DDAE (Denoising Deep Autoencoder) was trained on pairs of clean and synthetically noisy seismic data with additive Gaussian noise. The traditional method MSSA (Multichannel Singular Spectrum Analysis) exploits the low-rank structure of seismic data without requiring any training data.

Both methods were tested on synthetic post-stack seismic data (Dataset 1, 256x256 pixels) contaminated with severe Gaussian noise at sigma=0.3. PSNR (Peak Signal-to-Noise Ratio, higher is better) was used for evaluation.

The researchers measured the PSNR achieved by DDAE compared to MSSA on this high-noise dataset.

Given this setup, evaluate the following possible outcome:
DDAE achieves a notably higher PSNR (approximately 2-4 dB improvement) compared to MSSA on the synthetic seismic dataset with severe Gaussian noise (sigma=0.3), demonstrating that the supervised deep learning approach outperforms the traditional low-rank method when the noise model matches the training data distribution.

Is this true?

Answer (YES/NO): NO